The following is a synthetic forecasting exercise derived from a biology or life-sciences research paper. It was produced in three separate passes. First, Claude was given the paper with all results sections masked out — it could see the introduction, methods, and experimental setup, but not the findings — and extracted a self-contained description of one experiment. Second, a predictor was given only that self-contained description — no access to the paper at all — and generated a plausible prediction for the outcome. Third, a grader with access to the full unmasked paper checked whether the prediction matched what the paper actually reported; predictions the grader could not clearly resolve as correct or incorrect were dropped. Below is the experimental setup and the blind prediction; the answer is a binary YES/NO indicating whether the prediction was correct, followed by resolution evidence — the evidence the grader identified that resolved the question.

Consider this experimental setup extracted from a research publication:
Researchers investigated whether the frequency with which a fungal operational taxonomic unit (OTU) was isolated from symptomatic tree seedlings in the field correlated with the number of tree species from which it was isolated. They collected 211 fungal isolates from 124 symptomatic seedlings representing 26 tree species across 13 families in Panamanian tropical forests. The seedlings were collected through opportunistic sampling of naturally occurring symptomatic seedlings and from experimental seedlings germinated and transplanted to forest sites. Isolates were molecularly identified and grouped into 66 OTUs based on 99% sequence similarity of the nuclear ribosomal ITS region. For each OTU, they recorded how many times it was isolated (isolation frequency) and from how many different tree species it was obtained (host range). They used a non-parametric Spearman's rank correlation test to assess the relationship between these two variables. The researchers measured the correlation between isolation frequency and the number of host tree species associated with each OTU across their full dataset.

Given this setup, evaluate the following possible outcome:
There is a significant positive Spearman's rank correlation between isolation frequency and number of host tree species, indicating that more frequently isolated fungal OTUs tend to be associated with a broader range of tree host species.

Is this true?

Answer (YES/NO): YES